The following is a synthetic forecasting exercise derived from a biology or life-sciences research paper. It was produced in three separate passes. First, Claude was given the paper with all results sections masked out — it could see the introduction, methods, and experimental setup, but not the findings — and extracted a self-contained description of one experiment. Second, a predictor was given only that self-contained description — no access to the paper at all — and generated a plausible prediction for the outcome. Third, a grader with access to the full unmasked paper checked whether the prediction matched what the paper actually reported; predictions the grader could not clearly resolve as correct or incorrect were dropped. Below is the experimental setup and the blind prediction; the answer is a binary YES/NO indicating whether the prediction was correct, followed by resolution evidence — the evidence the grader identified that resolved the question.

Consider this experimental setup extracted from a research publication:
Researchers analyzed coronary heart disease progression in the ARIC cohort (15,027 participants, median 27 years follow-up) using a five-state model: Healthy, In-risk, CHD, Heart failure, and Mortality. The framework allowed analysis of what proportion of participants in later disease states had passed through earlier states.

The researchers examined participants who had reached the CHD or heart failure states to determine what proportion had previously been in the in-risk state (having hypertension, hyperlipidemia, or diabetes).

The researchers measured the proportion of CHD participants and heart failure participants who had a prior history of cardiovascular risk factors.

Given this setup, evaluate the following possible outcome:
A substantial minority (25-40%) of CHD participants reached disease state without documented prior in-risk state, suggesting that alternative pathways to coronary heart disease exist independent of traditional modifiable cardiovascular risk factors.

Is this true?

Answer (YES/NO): NO